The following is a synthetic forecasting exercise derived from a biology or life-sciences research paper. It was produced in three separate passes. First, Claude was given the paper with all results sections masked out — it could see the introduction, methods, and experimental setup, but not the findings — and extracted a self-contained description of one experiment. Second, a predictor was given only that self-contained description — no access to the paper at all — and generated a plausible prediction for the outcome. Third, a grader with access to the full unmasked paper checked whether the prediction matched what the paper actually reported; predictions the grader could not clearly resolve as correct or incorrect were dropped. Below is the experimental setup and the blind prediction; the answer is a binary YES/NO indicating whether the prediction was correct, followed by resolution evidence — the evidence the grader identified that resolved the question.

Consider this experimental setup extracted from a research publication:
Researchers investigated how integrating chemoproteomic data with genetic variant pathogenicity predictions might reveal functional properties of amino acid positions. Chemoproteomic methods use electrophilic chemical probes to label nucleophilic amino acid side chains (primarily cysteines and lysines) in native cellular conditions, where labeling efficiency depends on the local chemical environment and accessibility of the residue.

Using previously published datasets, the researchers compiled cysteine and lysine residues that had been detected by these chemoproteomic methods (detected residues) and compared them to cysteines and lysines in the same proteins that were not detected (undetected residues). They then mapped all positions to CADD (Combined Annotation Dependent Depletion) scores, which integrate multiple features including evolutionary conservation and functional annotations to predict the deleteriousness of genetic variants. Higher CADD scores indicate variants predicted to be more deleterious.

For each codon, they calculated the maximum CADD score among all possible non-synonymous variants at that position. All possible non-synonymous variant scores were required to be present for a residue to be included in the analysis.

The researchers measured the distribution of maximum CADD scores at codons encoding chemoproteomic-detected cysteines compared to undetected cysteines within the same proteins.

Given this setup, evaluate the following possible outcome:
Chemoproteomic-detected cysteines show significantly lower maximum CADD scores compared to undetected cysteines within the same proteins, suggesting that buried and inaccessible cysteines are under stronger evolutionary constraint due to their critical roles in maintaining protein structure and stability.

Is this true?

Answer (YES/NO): YES